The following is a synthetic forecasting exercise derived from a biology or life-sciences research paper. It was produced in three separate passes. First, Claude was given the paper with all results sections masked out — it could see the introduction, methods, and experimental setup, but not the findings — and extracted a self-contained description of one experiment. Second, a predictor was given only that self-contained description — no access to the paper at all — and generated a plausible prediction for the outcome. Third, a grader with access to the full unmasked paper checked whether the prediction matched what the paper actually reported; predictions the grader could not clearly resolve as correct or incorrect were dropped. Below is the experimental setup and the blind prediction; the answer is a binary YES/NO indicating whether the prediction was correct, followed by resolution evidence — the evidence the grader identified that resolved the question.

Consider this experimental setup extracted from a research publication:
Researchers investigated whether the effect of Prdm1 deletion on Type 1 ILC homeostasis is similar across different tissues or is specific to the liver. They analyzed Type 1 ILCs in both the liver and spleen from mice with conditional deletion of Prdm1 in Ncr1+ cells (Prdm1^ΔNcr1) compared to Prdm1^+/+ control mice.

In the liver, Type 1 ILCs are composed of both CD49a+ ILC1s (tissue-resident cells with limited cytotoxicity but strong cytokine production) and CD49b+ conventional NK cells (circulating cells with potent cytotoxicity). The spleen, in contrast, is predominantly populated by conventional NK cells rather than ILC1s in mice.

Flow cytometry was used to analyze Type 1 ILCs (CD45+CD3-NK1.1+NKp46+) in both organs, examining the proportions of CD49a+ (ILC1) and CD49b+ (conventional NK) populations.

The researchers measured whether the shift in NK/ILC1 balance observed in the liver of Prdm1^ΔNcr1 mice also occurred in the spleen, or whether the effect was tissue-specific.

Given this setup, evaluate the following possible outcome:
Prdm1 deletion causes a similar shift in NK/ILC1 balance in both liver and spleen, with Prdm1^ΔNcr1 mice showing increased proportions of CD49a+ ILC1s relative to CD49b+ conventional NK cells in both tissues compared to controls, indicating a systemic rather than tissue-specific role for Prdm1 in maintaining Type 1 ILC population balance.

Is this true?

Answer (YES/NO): NO